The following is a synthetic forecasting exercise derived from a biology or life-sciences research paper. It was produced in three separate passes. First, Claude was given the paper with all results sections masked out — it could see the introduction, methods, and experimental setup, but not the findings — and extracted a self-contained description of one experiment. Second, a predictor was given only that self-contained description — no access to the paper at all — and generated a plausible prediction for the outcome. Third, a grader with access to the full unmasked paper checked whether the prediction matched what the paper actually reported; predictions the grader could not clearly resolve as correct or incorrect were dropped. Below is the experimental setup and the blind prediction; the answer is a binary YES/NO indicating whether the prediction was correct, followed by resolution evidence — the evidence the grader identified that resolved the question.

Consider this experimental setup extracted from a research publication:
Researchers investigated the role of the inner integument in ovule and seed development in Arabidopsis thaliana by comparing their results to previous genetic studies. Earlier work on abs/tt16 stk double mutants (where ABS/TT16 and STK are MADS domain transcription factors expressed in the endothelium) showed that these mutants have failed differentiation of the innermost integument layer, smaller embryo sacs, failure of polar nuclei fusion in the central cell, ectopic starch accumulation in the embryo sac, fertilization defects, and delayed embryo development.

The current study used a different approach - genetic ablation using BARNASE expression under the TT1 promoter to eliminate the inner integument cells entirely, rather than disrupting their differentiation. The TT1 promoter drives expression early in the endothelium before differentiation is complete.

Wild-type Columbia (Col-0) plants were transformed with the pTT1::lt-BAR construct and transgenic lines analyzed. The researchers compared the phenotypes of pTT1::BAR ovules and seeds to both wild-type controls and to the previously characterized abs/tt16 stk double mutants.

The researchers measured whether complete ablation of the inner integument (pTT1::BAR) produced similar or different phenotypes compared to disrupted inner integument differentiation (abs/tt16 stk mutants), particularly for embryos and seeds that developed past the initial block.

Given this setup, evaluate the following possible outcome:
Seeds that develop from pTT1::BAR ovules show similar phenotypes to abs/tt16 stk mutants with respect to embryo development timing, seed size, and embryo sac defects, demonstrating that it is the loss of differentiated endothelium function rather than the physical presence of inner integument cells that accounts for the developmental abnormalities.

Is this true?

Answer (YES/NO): NO